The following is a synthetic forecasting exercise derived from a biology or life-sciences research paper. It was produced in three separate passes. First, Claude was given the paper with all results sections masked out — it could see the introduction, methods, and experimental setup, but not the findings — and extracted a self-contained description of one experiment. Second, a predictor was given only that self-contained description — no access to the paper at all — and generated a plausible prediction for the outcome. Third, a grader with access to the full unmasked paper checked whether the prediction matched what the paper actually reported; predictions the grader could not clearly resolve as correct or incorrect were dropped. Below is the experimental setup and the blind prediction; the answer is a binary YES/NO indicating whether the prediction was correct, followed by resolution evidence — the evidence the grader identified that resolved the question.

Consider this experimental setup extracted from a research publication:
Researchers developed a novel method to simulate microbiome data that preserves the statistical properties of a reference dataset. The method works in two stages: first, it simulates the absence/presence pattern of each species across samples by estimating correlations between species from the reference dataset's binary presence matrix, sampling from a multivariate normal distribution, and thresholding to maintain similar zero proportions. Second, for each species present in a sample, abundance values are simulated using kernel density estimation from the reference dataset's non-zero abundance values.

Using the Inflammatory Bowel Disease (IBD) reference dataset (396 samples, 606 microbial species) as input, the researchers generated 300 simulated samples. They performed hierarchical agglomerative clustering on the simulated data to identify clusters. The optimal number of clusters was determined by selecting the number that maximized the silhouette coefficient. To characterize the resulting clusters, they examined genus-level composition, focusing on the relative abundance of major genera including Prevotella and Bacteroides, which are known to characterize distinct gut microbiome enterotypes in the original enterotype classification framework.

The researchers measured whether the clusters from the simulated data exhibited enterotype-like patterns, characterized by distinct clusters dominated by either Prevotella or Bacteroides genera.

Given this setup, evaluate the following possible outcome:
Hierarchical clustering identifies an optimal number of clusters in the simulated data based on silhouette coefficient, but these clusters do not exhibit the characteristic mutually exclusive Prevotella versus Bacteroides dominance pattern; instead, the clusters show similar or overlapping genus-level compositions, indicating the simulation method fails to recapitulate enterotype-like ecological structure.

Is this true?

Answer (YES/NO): NO